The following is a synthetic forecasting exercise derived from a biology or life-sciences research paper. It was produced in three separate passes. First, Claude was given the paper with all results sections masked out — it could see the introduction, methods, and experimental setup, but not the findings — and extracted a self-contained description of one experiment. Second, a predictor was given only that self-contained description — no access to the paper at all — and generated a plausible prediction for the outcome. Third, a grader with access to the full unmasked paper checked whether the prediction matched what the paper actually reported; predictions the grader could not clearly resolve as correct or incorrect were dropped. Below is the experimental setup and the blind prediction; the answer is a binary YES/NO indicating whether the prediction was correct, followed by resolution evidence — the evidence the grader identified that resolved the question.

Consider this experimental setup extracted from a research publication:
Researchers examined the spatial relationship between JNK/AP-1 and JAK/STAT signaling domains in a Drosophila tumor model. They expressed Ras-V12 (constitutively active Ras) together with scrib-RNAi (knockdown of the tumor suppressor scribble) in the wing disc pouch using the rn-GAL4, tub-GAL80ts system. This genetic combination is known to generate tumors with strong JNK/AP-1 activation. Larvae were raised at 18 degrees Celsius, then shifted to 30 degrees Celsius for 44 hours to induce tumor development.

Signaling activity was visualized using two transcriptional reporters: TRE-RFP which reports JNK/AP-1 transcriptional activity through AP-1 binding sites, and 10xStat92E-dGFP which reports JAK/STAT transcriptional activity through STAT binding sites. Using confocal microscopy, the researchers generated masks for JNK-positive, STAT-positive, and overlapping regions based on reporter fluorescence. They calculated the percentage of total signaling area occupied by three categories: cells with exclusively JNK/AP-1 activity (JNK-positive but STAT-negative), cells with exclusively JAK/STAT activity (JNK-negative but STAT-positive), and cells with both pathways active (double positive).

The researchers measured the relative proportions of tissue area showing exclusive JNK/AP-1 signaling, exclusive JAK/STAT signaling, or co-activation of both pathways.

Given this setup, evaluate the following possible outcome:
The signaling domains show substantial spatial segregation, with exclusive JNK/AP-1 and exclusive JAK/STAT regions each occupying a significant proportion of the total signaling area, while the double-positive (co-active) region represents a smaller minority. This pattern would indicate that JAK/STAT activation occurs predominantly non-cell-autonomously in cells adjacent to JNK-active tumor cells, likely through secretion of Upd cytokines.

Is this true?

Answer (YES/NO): YES